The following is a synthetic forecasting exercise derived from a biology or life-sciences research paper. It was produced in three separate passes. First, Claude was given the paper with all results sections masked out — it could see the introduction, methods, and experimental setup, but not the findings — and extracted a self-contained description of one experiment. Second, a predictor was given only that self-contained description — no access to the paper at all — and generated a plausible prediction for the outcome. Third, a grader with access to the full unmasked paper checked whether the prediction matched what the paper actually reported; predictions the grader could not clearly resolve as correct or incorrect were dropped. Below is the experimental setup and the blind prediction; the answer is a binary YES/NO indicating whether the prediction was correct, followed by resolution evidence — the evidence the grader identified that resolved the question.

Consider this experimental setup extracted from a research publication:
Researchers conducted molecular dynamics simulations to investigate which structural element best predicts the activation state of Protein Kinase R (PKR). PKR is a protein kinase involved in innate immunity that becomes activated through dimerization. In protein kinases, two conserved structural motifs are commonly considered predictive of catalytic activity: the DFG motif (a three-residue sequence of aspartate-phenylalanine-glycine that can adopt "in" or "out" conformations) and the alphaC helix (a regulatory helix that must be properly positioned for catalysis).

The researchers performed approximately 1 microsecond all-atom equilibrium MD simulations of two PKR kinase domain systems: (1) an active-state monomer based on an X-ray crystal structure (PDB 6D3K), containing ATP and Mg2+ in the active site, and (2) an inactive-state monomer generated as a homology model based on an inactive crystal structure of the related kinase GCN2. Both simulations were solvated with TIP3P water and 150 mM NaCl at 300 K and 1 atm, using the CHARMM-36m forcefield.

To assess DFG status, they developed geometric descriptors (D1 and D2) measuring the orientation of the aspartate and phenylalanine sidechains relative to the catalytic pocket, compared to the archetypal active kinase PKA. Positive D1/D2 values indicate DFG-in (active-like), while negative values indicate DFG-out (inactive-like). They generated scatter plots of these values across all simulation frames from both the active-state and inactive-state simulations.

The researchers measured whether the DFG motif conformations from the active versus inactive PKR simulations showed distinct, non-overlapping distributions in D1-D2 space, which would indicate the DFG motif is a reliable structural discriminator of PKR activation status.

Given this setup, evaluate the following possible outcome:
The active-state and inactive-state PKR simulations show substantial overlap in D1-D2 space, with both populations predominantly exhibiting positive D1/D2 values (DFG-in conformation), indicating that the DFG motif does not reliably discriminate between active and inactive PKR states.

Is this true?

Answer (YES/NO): YES